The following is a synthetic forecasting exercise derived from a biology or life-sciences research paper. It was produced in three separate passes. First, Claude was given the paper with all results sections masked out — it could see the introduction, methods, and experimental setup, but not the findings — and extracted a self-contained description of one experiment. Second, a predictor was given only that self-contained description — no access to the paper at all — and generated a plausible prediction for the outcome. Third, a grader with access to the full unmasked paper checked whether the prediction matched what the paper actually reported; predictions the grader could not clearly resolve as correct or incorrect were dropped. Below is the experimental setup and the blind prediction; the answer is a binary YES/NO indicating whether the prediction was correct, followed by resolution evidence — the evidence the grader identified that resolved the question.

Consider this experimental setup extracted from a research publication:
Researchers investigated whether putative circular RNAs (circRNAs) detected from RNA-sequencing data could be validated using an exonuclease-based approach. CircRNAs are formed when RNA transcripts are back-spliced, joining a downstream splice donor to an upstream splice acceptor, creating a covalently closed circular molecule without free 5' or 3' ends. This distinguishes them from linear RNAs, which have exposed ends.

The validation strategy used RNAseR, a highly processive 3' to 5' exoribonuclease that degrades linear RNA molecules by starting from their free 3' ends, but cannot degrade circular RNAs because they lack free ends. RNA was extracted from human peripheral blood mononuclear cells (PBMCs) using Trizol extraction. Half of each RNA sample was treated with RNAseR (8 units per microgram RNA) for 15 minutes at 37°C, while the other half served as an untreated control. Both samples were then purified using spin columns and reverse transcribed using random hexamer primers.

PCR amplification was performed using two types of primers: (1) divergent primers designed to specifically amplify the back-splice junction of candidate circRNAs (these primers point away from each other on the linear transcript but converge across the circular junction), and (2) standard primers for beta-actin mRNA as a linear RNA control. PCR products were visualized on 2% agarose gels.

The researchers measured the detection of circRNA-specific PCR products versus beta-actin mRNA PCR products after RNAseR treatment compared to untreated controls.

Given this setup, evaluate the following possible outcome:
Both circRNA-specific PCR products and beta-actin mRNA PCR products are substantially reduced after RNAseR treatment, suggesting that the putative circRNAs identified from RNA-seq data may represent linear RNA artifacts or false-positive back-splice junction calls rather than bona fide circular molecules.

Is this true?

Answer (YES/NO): NO